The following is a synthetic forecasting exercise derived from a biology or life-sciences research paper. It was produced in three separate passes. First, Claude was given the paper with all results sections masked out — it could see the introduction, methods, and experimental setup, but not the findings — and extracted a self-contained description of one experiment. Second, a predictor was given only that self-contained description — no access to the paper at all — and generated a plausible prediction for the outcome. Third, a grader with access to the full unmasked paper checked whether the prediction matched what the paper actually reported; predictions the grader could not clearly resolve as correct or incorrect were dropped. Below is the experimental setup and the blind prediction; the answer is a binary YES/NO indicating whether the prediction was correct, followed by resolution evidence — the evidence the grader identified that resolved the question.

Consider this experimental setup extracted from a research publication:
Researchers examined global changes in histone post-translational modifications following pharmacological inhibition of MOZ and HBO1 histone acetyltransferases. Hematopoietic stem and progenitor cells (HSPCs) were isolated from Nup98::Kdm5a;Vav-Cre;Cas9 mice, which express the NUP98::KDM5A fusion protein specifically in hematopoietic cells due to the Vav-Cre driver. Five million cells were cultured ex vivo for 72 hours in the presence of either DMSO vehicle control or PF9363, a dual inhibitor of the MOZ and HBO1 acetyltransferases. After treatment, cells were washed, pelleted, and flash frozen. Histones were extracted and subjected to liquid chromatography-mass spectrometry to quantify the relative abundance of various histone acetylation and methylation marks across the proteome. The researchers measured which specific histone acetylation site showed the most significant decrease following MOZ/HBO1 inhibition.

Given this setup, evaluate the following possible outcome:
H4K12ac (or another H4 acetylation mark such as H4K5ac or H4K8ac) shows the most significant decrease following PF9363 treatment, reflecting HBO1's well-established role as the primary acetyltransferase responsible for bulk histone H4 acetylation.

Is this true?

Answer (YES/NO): NO